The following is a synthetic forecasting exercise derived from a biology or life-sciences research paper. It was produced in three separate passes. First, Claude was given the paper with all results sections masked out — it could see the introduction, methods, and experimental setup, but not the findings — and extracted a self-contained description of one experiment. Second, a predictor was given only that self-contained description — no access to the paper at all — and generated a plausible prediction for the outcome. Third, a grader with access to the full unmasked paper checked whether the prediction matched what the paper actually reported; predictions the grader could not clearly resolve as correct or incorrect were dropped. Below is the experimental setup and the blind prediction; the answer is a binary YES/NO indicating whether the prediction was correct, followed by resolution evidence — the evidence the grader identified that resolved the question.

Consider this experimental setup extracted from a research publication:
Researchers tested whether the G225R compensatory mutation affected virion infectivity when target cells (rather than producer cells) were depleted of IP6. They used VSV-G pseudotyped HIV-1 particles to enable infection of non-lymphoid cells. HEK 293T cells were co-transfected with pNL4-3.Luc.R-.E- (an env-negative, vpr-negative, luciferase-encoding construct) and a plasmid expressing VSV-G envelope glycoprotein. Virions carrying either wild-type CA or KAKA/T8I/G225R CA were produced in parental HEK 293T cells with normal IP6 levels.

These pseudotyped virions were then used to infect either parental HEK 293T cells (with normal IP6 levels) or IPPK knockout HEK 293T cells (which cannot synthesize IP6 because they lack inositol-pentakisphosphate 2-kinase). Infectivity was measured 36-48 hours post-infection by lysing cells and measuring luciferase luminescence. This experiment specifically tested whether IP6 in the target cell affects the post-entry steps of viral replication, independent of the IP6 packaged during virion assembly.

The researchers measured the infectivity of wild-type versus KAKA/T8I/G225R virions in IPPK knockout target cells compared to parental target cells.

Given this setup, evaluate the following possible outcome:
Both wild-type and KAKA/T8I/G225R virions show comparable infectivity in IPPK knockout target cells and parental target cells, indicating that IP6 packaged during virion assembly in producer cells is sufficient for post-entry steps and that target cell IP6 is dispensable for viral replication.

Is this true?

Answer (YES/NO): YES